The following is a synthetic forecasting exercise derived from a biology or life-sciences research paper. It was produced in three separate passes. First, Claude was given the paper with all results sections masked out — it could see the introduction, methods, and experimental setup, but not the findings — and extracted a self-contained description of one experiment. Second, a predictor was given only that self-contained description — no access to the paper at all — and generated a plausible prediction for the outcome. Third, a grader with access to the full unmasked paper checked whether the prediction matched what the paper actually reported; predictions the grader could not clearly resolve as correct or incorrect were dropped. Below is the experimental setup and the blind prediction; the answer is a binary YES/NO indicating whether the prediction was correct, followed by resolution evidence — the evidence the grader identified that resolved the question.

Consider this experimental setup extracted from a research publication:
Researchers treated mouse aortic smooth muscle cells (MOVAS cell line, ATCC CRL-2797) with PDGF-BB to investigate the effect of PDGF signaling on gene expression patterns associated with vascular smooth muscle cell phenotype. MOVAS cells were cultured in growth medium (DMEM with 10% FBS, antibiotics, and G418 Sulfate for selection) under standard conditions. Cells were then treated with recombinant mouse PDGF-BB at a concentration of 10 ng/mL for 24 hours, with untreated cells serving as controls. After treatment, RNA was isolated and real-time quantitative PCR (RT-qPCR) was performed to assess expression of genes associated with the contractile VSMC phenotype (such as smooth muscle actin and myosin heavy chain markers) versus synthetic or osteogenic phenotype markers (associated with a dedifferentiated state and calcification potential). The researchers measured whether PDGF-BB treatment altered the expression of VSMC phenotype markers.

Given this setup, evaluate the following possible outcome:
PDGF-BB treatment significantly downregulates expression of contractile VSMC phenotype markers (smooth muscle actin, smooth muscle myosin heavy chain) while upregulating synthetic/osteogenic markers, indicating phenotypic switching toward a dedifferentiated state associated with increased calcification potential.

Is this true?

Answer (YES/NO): YES